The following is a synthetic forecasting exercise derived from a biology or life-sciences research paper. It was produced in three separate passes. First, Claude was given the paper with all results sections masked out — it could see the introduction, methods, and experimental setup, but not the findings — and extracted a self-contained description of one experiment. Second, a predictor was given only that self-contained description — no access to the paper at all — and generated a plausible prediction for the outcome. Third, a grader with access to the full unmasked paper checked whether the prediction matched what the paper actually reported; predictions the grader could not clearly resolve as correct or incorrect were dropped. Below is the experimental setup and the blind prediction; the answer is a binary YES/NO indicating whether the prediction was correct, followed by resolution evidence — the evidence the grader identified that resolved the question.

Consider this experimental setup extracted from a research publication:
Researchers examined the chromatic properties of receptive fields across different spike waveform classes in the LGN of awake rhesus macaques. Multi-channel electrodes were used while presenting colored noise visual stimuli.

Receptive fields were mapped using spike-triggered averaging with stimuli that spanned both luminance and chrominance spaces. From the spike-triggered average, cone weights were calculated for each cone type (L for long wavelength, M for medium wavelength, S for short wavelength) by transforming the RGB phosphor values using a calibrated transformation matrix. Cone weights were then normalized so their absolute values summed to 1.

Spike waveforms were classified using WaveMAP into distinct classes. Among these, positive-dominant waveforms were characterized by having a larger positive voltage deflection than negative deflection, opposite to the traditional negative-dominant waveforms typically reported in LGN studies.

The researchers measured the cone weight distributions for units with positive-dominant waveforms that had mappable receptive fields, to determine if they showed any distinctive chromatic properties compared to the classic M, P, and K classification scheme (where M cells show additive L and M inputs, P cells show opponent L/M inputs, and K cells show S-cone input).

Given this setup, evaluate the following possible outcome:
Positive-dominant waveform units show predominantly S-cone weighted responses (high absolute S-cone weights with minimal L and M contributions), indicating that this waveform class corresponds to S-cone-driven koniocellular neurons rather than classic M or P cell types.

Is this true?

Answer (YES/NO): NO